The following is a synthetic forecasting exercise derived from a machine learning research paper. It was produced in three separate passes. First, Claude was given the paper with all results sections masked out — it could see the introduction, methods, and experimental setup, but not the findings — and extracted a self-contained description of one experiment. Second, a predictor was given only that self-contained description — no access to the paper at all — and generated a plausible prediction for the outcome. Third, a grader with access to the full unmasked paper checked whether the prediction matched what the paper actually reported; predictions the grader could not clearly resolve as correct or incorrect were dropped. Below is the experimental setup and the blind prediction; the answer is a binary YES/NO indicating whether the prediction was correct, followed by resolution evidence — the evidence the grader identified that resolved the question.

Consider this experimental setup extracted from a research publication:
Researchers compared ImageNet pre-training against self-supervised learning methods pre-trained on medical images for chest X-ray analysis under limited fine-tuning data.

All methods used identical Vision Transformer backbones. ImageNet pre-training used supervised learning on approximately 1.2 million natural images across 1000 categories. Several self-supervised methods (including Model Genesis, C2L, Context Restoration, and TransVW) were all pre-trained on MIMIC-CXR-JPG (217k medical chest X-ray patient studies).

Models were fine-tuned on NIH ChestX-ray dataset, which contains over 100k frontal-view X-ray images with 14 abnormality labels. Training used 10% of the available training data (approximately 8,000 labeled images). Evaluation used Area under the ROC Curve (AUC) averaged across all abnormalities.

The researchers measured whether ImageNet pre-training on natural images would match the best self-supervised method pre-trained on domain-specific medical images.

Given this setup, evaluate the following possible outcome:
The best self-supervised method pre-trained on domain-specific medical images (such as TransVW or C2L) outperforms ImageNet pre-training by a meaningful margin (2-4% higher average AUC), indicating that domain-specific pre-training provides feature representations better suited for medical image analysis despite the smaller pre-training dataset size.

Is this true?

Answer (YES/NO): YES